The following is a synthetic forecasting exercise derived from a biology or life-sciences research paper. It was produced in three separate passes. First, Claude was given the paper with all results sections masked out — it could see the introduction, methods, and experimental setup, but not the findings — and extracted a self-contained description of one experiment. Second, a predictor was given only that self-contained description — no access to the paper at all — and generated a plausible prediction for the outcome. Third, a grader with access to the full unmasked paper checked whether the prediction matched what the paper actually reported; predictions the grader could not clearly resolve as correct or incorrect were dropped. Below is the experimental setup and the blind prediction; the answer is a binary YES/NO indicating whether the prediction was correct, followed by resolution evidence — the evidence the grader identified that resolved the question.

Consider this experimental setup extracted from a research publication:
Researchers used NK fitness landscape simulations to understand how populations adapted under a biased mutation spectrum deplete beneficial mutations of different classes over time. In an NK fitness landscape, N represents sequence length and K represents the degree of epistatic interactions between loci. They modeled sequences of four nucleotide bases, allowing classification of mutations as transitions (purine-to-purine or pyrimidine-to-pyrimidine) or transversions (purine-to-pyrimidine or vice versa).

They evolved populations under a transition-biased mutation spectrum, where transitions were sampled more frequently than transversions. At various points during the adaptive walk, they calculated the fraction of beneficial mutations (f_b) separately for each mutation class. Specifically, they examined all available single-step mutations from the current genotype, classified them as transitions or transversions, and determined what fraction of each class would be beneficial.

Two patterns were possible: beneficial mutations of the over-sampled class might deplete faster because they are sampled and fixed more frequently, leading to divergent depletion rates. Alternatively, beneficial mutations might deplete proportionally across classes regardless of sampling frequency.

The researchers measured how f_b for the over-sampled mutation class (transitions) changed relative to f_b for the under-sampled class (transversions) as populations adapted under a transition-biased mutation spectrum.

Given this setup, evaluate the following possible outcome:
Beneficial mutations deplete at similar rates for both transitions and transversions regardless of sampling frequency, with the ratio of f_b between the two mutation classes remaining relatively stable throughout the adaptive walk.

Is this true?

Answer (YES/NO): NO